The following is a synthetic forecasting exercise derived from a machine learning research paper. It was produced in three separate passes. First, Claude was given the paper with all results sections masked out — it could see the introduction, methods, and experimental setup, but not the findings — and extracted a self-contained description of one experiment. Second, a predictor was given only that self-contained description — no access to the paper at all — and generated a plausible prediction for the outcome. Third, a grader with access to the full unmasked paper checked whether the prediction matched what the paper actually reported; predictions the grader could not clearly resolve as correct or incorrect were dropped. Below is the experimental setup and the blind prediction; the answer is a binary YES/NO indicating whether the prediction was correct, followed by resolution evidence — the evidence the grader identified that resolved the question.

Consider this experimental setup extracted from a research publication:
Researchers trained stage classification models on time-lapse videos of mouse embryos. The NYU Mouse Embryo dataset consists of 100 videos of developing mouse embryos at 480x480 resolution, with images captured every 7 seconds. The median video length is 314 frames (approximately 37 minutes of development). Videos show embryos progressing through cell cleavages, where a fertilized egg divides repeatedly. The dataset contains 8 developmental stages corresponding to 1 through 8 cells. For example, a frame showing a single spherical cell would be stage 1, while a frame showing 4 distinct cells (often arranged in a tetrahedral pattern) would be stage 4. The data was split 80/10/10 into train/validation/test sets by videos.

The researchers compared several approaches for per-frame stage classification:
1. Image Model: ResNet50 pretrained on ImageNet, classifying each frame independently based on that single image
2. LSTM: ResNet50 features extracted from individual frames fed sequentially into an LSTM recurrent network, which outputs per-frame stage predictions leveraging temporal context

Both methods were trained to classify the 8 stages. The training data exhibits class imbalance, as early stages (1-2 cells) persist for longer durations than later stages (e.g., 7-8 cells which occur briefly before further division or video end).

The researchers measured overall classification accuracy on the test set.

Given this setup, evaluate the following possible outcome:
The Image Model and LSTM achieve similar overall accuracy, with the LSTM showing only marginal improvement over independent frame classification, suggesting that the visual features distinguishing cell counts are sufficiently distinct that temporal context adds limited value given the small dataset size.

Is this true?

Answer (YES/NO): YES